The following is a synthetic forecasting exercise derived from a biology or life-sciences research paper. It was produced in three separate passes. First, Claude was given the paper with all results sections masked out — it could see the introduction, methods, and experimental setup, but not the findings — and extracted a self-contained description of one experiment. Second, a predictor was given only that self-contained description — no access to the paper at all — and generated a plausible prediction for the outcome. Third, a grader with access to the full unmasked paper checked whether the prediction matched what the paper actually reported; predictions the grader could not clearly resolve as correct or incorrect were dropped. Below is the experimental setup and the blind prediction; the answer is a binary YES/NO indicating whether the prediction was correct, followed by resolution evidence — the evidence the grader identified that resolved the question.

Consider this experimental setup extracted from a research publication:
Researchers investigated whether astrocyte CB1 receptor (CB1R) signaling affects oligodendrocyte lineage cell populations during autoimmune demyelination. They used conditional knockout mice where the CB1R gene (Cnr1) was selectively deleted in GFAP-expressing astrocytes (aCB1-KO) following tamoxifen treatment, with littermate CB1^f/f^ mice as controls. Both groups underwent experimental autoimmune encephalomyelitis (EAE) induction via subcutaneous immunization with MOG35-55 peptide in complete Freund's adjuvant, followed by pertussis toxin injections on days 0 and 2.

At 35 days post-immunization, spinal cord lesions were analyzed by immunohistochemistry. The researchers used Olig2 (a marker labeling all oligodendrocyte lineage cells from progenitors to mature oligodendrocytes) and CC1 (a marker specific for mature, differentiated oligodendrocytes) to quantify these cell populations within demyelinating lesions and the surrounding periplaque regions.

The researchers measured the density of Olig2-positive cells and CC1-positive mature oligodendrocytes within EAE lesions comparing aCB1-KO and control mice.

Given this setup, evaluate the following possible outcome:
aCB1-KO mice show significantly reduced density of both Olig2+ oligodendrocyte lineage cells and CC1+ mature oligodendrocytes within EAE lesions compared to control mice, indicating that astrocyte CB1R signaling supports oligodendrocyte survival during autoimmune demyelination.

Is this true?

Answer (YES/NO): NO